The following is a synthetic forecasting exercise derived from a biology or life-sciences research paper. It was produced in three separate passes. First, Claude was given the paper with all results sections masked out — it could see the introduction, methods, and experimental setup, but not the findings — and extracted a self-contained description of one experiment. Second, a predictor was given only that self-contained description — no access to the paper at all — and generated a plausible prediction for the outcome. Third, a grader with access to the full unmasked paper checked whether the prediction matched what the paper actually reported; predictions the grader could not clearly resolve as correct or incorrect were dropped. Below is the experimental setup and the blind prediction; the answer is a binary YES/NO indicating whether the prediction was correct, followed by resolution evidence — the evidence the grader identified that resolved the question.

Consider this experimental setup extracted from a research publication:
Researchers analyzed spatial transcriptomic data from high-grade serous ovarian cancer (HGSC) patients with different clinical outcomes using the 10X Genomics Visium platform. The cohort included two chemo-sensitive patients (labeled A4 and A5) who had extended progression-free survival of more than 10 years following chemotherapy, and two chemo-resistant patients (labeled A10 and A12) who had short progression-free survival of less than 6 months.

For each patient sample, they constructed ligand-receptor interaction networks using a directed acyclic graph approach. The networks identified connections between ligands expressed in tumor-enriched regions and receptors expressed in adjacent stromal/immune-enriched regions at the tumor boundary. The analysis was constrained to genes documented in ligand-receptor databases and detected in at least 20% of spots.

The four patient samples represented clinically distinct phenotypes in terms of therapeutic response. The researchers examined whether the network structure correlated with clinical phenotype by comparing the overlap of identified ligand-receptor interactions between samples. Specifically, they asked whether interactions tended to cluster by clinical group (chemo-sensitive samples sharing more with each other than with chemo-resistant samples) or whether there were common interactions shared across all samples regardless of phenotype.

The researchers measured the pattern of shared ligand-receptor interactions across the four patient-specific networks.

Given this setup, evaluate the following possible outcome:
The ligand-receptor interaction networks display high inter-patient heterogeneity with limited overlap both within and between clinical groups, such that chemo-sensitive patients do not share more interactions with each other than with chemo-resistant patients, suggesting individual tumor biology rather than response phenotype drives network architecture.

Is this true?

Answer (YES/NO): NO